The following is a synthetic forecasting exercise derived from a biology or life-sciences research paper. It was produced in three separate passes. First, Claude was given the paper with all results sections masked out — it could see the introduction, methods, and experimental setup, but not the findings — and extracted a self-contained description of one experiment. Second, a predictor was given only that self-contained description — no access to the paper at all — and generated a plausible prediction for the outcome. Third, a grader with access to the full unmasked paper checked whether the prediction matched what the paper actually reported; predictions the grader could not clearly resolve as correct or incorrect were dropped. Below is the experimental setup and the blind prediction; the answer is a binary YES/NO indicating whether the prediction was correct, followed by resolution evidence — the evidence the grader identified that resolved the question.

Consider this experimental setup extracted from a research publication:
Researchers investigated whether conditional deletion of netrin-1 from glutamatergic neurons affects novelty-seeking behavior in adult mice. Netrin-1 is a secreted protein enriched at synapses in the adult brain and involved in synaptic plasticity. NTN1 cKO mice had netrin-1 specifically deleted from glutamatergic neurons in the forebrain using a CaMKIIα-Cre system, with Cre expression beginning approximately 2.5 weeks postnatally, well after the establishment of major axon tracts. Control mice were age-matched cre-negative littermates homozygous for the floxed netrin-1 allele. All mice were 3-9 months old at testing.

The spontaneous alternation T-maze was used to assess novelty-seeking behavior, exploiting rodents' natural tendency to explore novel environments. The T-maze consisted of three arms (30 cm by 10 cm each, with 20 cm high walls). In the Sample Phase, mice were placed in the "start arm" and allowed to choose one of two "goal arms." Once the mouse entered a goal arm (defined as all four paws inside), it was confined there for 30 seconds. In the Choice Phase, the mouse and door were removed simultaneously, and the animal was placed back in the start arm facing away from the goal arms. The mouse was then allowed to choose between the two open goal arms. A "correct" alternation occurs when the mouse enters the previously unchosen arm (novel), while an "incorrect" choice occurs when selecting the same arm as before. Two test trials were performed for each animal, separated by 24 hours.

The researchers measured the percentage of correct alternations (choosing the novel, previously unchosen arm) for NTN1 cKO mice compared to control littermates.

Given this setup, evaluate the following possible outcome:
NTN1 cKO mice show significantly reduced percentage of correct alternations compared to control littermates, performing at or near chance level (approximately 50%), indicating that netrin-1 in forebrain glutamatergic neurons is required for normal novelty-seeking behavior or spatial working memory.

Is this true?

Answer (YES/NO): NO